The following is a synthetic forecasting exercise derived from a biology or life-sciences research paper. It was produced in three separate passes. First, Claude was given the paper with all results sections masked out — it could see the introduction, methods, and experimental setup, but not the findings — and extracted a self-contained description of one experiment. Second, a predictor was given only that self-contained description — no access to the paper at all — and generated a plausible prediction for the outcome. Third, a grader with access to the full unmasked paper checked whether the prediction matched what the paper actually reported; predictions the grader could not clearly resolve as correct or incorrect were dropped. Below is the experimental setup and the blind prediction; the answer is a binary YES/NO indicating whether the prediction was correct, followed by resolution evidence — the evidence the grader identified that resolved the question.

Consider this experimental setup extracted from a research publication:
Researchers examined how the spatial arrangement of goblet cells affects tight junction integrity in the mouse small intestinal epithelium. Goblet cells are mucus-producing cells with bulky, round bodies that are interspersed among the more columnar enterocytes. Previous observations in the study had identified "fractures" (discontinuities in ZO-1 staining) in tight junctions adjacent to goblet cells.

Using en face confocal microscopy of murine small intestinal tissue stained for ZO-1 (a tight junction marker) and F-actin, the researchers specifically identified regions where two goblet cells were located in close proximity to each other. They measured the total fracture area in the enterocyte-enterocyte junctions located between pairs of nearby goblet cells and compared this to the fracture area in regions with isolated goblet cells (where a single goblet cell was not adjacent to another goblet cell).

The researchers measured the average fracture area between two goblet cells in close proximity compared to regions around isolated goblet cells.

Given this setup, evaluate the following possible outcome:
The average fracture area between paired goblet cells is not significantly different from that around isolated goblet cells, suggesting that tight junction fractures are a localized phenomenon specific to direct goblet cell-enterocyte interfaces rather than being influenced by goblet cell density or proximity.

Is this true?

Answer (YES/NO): NO